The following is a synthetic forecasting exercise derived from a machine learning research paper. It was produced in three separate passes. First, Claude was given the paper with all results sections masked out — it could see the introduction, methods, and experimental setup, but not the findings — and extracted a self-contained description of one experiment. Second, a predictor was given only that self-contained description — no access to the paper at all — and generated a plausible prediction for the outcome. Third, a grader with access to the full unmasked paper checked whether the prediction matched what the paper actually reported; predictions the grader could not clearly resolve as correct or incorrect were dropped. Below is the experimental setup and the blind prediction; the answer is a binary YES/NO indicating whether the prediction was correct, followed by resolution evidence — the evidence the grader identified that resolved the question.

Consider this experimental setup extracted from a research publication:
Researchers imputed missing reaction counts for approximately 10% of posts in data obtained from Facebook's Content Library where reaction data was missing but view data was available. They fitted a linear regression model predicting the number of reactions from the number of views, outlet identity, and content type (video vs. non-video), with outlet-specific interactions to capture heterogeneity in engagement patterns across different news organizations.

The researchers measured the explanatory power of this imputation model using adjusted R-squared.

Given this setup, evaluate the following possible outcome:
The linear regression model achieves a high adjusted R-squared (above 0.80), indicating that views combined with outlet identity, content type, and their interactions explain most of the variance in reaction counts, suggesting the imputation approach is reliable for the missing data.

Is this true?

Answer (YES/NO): NO